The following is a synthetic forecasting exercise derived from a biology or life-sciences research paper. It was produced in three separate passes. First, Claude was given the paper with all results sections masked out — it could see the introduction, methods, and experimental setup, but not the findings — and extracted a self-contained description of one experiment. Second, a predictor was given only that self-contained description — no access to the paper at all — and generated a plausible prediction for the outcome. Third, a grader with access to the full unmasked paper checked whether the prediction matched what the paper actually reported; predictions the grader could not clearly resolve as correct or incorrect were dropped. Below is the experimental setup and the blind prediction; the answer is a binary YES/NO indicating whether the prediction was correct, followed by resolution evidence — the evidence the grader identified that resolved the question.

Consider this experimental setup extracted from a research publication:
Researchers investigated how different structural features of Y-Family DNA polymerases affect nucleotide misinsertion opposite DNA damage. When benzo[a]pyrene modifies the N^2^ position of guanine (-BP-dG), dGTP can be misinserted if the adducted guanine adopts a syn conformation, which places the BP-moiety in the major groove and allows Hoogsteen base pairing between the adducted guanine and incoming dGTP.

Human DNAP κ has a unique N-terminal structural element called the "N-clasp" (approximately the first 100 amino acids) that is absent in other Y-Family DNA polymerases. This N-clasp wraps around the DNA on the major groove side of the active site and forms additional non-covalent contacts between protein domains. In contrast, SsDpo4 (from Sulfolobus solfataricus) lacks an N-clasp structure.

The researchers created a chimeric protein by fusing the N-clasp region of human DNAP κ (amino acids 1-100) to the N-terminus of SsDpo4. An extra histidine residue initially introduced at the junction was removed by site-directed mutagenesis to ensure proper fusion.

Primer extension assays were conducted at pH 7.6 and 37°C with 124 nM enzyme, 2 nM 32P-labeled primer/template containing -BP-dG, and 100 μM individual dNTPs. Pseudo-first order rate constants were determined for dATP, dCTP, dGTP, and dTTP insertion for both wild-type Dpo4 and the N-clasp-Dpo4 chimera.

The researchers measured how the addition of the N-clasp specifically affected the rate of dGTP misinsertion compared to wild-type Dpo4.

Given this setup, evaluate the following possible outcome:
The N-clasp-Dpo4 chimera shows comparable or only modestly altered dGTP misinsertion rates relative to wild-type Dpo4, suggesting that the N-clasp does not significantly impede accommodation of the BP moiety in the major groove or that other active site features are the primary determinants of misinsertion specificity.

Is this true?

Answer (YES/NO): NO